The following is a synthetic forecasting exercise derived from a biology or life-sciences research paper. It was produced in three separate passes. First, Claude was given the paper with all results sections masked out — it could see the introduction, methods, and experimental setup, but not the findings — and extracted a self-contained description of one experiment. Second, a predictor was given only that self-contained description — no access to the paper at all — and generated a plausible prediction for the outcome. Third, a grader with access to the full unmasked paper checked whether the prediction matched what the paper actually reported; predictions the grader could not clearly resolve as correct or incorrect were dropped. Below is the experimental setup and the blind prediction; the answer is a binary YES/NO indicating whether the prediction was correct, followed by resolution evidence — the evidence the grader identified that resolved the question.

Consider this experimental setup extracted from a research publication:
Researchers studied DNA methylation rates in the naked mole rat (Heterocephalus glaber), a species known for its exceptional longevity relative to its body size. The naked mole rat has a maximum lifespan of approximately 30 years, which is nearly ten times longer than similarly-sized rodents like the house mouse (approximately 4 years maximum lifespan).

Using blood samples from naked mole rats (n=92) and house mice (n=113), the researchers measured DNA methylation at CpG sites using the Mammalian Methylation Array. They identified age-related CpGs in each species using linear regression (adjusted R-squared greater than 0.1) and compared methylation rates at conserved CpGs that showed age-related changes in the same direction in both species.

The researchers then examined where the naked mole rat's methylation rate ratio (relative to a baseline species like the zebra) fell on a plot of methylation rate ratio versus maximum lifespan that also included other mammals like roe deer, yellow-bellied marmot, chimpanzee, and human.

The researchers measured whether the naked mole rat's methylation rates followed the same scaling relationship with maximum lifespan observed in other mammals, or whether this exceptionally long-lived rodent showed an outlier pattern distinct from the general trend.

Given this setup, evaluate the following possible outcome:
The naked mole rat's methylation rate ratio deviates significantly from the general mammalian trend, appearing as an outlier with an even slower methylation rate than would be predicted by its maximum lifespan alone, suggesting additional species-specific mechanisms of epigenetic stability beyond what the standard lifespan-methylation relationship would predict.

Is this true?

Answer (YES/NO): NO